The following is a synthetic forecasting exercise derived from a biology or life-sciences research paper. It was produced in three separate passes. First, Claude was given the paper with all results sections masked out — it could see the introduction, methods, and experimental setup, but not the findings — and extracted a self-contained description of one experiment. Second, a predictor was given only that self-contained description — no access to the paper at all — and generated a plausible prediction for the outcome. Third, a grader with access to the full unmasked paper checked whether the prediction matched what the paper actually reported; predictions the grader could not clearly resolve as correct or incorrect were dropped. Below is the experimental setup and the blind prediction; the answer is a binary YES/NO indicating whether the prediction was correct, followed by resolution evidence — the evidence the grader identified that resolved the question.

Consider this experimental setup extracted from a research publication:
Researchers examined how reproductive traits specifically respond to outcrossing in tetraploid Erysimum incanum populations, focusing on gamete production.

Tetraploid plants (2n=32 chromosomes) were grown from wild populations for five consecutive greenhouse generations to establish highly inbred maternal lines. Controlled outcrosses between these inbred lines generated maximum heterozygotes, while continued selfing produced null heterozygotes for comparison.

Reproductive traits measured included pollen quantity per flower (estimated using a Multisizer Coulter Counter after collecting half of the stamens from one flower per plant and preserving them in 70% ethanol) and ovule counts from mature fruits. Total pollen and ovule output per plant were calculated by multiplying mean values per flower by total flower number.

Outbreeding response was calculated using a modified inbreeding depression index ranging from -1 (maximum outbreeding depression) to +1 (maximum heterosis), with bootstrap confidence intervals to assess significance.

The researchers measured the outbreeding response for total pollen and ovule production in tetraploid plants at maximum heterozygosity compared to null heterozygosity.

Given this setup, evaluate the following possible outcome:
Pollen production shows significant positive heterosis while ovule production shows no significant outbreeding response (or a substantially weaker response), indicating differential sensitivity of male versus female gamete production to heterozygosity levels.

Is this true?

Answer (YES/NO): NO